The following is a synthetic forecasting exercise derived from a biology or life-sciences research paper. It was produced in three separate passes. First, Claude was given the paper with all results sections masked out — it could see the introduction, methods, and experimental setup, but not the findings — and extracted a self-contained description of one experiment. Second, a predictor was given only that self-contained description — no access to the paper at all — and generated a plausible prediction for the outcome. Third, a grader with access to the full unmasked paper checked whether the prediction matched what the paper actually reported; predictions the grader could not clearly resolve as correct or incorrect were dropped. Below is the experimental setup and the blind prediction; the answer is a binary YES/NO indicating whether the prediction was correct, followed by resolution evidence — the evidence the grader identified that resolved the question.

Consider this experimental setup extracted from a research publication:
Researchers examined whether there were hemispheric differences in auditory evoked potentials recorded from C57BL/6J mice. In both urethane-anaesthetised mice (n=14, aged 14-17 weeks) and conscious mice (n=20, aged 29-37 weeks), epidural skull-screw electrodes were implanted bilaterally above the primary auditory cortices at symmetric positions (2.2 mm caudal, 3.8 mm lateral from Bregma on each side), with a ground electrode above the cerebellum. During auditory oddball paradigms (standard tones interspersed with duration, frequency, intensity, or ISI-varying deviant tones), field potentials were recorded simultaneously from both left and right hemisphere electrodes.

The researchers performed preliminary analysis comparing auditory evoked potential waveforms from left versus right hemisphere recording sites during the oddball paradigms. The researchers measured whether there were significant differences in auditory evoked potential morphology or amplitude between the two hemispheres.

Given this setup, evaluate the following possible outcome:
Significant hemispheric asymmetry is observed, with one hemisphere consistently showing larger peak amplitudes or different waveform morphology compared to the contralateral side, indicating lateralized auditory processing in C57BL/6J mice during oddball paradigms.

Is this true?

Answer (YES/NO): NO